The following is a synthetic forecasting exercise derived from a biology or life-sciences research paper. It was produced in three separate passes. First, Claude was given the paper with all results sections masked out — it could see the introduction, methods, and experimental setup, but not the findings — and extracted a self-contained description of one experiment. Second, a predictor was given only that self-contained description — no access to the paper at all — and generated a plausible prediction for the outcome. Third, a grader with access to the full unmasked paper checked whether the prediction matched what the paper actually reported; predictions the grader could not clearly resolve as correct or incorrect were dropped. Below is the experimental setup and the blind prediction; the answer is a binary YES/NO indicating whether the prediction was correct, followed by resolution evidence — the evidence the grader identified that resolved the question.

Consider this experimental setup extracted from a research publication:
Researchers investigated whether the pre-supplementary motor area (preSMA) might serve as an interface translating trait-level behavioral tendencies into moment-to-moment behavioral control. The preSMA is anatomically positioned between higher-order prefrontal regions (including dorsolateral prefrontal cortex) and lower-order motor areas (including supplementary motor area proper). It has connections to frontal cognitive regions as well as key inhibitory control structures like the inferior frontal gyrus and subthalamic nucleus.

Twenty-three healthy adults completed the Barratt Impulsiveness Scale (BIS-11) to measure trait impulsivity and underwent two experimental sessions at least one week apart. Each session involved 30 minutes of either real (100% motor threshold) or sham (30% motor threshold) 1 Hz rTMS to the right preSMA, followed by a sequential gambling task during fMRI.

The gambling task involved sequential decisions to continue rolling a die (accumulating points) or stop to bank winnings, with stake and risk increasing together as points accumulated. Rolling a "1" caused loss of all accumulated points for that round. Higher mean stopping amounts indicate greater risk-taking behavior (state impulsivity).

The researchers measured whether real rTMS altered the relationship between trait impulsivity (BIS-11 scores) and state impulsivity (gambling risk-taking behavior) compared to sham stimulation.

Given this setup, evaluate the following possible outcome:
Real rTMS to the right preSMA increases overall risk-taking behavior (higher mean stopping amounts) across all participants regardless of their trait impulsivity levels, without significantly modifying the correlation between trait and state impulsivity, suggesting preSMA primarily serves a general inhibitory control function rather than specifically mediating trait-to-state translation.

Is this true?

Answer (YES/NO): NO